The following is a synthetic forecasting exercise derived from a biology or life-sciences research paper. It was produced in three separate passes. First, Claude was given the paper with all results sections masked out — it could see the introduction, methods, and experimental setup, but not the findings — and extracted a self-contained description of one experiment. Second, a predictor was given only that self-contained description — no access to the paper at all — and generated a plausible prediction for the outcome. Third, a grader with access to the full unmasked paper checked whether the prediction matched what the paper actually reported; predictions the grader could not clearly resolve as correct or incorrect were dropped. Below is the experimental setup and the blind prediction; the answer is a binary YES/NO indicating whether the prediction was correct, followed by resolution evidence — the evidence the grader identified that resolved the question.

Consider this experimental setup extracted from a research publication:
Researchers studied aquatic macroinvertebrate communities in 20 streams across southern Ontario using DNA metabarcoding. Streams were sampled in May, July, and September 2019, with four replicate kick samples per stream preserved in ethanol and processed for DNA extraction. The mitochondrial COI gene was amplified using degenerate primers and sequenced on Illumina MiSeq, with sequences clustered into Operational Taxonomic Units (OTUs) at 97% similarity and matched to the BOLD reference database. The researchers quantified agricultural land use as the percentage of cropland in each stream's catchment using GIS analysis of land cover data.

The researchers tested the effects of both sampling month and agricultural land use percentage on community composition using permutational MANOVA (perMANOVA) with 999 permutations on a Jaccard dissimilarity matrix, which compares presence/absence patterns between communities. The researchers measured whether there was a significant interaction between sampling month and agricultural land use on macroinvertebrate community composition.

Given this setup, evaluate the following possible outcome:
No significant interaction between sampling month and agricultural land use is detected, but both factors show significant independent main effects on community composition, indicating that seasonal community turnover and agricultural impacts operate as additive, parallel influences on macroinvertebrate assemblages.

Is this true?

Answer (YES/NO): NO